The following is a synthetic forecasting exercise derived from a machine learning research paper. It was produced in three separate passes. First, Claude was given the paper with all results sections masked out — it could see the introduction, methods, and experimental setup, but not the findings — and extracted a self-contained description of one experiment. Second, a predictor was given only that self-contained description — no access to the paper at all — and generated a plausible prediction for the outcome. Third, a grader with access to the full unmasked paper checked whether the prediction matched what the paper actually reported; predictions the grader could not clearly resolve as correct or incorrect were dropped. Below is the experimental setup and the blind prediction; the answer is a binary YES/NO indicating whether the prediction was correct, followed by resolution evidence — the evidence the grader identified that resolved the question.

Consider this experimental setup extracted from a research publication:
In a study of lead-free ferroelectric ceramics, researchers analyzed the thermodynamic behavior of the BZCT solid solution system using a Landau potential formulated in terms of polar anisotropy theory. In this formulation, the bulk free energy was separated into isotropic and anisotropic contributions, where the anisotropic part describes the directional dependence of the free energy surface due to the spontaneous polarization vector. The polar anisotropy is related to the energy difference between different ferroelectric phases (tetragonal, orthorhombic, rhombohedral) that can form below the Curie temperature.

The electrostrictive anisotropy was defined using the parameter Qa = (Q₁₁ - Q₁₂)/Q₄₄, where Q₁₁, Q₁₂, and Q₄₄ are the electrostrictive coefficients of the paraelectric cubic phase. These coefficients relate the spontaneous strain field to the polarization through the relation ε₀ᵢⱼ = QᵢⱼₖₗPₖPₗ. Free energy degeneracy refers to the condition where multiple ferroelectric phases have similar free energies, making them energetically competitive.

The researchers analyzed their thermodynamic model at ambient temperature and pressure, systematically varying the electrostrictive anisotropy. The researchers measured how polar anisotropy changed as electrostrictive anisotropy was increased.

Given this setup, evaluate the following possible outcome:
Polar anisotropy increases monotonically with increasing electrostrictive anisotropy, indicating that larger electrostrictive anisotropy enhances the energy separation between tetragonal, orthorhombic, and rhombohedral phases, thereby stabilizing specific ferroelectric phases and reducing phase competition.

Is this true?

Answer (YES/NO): NO